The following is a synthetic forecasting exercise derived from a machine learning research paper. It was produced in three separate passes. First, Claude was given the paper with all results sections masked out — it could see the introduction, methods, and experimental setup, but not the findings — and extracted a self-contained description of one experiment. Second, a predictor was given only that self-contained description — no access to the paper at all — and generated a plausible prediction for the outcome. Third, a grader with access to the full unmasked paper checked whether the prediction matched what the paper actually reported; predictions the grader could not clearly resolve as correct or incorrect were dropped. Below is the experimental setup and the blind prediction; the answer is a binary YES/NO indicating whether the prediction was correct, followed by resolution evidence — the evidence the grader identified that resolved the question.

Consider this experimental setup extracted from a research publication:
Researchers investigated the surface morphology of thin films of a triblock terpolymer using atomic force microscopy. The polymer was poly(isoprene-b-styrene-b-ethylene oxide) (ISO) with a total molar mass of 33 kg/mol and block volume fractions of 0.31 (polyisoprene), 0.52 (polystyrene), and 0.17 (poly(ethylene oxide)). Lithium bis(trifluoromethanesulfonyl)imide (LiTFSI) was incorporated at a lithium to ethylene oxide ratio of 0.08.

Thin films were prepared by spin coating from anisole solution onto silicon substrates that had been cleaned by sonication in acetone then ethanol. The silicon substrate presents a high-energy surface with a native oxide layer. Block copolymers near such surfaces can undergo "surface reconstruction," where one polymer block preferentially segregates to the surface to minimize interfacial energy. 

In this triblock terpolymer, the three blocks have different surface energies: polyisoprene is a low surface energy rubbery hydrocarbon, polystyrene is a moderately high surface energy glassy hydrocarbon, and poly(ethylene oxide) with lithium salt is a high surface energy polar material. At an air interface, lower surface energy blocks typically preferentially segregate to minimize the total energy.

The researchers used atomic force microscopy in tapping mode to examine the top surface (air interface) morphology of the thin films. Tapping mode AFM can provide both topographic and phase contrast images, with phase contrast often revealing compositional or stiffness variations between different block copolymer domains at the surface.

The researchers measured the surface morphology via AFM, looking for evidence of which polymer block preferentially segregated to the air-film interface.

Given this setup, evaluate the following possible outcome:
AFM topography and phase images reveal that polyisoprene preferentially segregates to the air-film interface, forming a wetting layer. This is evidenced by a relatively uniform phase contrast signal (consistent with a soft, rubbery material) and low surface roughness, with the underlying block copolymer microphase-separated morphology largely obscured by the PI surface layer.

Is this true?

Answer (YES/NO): NO